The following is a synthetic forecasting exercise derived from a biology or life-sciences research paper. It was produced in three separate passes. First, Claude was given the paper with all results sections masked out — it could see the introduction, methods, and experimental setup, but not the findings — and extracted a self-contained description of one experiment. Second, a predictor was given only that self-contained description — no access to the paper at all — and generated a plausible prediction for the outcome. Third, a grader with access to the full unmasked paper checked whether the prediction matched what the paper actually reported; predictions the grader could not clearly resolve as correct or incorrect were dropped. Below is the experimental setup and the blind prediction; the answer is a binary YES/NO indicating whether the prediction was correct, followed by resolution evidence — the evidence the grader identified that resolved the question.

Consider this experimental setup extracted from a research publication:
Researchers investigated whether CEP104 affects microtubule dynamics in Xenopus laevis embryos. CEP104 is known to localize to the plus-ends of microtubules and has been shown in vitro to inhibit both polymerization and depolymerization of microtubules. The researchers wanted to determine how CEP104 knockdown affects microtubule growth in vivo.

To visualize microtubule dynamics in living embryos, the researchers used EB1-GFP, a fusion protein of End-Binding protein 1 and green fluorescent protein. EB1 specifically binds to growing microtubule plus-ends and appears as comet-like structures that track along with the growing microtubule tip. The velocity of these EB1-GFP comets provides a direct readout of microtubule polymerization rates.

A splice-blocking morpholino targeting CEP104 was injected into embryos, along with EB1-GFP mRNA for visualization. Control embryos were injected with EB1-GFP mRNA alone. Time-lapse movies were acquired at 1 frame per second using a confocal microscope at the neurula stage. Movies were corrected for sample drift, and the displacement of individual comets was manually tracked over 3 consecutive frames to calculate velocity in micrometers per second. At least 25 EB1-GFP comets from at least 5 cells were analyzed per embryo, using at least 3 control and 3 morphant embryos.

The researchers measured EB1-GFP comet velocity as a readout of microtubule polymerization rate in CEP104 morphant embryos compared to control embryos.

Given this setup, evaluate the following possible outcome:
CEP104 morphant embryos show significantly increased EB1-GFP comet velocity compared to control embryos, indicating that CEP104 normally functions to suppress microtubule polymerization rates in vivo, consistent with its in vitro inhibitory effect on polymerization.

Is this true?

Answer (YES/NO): YES